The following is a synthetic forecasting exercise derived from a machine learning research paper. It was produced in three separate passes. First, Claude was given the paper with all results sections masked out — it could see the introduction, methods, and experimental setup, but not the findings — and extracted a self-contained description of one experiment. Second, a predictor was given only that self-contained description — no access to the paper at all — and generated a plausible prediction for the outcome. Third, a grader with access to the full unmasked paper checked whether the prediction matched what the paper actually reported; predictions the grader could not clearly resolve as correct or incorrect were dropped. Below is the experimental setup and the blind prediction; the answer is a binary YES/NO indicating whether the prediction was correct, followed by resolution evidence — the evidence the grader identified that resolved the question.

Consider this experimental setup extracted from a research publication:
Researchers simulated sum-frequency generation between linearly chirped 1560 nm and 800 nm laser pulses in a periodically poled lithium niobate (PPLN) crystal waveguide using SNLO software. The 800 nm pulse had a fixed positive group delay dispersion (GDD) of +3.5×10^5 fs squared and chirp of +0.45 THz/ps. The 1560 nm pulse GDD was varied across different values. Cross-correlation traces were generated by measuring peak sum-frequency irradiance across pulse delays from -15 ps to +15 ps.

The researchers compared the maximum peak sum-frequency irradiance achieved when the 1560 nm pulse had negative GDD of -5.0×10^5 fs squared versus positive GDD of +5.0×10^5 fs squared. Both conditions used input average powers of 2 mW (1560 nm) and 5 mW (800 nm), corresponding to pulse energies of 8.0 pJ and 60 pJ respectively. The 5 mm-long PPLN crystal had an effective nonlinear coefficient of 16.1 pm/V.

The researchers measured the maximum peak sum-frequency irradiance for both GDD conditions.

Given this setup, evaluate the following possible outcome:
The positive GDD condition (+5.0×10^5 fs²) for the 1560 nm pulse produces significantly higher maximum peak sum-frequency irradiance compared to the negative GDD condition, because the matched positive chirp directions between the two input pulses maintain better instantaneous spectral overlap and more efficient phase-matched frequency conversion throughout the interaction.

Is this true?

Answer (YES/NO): NO